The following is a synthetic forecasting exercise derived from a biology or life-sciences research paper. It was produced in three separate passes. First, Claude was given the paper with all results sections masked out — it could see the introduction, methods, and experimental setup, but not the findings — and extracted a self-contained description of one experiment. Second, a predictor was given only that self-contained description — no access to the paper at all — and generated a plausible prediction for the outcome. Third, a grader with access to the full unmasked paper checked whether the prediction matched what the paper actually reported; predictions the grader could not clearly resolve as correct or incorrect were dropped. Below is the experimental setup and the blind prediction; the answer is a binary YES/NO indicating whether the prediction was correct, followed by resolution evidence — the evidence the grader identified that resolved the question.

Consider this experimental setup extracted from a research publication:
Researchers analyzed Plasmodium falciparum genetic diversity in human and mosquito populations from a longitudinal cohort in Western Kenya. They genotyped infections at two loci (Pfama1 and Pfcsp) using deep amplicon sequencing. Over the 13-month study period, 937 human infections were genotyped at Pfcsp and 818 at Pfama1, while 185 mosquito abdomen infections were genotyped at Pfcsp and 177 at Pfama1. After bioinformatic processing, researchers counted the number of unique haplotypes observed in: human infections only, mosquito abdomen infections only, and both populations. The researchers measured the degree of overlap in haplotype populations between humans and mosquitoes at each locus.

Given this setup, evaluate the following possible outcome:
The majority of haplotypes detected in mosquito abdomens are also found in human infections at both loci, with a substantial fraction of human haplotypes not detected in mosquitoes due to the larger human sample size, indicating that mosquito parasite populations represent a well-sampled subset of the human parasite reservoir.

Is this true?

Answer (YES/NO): NO